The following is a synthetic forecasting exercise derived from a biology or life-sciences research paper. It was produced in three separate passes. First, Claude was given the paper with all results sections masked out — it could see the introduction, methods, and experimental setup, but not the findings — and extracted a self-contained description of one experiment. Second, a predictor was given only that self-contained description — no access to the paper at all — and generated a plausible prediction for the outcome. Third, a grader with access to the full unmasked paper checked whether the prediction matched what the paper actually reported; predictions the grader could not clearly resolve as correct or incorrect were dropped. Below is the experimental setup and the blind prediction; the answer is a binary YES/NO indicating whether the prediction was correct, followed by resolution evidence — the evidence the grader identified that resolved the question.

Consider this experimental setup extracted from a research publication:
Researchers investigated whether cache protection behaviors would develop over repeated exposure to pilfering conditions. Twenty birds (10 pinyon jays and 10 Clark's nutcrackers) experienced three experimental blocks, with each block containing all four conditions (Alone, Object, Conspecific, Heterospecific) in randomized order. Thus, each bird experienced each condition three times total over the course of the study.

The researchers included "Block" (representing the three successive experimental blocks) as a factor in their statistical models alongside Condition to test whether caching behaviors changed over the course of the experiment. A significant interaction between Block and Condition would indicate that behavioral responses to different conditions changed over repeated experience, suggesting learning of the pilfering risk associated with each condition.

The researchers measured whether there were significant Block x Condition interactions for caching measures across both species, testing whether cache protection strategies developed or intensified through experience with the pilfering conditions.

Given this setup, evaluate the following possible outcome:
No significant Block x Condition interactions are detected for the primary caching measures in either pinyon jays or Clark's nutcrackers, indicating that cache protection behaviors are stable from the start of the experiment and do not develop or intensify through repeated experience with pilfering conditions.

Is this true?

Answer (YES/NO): NO